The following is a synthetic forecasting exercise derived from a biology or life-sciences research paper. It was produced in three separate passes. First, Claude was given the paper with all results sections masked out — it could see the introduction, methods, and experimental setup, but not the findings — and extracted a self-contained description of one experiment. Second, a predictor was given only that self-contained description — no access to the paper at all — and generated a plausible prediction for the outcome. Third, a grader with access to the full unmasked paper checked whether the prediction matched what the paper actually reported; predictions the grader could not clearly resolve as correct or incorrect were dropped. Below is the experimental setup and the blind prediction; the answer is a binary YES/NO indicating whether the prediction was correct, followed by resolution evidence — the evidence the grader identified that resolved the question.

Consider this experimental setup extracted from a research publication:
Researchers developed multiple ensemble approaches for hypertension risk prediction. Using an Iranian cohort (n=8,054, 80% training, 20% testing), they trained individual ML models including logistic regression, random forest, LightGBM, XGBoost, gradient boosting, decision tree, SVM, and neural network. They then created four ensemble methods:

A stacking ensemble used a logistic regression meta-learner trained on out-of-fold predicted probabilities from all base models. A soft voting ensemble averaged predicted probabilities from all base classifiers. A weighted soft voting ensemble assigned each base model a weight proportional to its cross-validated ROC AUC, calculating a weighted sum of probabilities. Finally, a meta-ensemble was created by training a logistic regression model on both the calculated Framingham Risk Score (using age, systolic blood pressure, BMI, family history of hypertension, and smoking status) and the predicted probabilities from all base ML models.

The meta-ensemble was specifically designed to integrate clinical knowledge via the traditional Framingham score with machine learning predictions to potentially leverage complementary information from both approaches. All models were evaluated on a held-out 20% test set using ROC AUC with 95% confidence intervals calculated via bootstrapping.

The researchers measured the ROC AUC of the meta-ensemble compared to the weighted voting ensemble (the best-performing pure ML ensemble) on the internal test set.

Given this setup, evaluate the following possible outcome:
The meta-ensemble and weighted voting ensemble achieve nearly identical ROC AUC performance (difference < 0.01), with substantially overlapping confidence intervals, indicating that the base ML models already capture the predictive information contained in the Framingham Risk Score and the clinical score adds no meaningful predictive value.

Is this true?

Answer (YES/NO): YES